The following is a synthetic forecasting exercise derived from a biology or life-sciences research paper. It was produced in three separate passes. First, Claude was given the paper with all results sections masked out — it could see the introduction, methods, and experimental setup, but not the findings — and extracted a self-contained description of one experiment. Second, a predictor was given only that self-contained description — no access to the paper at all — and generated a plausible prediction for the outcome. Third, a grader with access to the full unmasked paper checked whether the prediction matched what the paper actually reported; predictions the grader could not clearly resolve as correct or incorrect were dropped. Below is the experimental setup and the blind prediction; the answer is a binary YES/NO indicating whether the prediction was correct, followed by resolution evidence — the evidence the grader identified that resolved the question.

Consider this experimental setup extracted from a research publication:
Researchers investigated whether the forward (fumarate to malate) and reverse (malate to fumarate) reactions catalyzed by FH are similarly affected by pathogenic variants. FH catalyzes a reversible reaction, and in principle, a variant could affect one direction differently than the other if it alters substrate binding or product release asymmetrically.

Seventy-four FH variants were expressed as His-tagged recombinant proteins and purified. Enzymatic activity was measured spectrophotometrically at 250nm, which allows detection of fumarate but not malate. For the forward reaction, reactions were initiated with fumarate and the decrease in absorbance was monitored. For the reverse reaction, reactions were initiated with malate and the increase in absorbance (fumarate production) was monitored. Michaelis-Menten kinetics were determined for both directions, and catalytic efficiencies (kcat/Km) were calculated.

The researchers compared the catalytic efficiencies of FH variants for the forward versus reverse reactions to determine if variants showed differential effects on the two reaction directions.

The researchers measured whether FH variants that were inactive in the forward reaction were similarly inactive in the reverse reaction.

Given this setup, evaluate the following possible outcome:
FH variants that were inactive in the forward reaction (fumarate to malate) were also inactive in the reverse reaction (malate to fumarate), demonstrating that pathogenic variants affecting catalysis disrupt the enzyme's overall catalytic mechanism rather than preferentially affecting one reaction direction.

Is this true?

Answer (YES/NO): YES